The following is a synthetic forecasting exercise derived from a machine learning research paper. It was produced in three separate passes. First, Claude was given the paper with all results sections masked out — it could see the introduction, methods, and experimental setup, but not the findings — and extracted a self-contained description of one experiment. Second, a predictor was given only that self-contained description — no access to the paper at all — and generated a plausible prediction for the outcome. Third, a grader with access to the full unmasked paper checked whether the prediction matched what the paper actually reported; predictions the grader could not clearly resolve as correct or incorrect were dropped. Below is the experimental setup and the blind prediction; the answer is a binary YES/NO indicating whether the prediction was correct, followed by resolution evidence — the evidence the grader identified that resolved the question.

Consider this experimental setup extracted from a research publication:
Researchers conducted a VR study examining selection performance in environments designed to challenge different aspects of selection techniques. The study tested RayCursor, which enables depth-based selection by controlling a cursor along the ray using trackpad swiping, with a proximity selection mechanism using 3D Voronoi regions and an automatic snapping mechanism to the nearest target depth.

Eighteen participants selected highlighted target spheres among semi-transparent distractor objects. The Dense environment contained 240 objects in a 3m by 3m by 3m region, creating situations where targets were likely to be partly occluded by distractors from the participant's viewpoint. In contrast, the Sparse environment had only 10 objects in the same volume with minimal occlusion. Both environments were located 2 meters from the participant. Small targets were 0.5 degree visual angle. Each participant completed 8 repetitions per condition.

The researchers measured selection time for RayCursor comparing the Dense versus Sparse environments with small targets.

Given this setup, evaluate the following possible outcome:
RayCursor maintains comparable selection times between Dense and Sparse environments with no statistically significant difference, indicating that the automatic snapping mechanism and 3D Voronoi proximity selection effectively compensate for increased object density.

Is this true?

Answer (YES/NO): NO